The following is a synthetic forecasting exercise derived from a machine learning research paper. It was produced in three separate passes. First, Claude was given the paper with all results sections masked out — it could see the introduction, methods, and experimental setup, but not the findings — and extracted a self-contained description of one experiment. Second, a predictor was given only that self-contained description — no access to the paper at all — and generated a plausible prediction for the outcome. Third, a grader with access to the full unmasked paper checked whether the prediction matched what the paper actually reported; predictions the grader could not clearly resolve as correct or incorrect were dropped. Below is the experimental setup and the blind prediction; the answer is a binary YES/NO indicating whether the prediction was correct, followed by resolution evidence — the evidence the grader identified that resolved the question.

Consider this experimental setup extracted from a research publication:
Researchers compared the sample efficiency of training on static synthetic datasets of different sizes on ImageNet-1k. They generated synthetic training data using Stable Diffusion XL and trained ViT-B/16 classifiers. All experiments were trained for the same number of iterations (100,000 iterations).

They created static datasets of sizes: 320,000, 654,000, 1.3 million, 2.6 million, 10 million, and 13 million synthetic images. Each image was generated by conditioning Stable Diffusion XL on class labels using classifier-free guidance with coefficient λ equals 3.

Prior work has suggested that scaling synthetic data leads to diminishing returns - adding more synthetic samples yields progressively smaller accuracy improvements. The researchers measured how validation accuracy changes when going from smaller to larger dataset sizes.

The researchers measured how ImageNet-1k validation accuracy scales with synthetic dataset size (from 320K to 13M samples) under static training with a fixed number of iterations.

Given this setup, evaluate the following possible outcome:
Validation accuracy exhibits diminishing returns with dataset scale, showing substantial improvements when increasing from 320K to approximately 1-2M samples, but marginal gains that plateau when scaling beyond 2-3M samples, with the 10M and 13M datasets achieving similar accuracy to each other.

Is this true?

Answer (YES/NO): YES